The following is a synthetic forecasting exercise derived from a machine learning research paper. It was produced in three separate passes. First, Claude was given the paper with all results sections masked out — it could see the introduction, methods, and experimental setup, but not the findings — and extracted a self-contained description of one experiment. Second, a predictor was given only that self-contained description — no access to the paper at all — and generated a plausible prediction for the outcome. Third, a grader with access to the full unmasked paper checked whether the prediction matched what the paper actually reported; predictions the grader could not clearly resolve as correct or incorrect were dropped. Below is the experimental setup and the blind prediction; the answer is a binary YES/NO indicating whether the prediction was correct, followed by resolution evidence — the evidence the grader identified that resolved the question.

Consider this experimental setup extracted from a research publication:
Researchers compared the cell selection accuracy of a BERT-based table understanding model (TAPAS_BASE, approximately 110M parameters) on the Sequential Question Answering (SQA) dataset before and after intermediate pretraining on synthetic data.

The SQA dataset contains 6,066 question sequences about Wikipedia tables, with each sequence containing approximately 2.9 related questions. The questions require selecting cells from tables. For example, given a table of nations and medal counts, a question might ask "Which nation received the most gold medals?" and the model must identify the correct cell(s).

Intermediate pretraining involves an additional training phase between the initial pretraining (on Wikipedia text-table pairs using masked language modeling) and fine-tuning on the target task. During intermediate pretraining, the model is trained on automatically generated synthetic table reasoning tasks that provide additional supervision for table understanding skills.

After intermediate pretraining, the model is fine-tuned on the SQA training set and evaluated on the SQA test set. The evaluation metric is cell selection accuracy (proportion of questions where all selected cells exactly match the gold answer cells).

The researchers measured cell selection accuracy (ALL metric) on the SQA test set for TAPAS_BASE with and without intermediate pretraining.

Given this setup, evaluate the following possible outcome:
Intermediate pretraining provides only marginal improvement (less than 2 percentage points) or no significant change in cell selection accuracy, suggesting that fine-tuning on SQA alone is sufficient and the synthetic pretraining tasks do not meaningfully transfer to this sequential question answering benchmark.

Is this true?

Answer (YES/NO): NO